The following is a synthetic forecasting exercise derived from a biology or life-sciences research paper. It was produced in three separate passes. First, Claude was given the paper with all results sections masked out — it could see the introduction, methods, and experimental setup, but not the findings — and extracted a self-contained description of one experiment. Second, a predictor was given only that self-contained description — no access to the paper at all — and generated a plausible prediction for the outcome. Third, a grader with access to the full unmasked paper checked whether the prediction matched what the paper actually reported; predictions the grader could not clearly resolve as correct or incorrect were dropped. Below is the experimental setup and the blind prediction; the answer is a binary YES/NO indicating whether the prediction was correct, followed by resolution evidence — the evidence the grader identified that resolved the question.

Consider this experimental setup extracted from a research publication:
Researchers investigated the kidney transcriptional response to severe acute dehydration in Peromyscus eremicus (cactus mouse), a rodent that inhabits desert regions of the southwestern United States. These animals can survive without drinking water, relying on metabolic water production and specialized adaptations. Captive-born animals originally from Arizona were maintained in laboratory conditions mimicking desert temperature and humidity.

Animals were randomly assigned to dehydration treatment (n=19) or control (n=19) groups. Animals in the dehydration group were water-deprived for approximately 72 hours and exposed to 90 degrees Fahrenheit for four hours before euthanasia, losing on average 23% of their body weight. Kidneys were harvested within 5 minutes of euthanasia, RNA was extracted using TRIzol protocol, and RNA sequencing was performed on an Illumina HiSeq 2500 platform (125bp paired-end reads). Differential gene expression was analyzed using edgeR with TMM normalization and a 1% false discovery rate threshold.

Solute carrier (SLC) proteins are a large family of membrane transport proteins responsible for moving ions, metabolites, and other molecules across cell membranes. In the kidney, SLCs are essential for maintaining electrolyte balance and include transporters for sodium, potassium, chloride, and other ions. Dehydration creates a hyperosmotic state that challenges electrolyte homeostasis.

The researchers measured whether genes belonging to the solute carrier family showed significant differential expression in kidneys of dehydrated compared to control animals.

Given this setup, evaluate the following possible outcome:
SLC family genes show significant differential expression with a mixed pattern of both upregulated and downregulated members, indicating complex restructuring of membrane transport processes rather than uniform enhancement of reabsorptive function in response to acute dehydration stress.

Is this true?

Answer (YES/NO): YES